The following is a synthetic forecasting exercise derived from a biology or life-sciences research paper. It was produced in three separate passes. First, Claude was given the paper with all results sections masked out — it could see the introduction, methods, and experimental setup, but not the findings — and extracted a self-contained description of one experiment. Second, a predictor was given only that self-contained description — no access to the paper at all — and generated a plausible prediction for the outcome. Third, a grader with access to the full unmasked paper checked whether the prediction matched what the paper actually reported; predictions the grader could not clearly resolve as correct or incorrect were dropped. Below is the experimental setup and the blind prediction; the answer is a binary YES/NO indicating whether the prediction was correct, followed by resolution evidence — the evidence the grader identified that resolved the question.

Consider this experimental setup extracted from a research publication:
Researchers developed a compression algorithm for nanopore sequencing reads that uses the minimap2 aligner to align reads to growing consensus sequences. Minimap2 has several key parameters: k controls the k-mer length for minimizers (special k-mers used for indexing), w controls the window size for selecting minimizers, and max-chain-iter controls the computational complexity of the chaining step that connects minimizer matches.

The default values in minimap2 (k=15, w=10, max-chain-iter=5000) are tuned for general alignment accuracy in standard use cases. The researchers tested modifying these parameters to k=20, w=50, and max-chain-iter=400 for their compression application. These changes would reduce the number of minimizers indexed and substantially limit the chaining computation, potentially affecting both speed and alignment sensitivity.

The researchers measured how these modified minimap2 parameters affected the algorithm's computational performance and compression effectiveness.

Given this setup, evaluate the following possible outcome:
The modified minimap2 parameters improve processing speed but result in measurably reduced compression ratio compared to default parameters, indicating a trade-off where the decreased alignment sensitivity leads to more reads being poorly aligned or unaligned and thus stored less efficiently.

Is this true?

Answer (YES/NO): NO